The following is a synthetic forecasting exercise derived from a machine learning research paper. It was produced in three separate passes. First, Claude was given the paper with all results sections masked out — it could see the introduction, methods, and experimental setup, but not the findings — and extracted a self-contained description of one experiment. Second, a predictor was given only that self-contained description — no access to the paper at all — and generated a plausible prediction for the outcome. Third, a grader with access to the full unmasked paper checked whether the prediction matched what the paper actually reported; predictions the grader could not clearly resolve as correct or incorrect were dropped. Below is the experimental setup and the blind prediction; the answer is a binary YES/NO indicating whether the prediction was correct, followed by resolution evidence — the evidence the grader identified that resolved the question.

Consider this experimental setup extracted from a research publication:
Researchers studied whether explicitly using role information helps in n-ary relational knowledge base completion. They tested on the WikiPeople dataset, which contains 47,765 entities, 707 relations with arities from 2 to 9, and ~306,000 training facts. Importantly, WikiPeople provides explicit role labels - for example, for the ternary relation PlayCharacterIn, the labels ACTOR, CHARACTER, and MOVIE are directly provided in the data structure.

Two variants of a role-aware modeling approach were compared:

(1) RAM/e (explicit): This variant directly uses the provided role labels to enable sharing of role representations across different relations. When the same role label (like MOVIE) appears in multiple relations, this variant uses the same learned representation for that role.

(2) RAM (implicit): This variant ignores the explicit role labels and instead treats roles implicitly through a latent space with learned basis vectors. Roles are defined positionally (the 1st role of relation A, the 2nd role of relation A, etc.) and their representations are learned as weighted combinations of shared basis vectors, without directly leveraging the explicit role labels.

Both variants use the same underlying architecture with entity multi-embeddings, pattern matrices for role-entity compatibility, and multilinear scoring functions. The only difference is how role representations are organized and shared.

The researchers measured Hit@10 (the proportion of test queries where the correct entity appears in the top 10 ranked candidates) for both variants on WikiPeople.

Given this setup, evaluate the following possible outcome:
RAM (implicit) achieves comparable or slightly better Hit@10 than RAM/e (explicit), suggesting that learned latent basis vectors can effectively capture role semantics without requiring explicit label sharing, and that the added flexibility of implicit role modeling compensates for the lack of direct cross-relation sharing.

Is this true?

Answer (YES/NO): YES